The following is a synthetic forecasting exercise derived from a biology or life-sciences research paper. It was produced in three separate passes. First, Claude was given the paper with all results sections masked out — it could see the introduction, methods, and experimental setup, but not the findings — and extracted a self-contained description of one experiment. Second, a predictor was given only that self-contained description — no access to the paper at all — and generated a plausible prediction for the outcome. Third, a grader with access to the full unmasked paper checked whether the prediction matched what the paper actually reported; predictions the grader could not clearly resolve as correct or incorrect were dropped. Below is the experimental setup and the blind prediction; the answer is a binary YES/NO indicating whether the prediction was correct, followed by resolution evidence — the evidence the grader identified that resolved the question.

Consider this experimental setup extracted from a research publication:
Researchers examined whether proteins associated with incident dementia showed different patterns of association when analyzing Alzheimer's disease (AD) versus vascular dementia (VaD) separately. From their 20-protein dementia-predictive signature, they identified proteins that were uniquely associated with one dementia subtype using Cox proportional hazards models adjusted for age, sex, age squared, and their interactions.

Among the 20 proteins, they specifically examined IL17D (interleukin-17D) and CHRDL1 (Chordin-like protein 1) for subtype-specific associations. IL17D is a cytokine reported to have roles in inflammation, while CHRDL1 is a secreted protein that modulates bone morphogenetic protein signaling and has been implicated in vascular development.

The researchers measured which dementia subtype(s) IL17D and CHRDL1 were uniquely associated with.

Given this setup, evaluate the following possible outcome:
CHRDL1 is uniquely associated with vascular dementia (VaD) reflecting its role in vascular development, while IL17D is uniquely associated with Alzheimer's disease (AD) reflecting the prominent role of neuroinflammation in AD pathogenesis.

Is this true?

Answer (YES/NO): YES